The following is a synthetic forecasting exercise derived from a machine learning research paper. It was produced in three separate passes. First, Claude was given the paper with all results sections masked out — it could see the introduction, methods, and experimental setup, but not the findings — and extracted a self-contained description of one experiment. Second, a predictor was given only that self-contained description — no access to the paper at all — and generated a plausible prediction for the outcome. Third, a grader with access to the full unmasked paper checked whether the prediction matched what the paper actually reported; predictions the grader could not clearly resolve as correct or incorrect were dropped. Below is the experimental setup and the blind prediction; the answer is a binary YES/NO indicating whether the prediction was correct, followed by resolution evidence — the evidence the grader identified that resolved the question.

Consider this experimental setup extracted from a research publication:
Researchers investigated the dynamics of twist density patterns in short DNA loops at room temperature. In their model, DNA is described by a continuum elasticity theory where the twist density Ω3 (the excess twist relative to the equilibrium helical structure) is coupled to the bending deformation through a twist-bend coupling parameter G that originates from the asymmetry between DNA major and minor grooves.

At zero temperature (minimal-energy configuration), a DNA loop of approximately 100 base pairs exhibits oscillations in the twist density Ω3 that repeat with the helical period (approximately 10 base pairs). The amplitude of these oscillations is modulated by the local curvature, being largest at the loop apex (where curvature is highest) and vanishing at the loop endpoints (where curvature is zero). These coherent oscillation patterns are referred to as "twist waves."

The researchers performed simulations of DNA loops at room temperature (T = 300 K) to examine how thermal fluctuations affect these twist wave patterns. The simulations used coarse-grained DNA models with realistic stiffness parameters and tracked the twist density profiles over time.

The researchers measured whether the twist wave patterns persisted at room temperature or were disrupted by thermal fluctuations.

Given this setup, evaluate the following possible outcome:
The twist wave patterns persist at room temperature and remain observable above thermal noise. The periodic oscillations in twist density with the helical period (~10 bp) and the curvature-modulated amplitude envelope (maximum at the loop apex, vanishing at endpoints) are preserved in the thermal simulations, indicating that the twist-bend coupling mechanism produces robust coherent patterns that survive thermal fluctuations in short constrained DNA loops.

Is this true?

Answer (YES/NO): YES